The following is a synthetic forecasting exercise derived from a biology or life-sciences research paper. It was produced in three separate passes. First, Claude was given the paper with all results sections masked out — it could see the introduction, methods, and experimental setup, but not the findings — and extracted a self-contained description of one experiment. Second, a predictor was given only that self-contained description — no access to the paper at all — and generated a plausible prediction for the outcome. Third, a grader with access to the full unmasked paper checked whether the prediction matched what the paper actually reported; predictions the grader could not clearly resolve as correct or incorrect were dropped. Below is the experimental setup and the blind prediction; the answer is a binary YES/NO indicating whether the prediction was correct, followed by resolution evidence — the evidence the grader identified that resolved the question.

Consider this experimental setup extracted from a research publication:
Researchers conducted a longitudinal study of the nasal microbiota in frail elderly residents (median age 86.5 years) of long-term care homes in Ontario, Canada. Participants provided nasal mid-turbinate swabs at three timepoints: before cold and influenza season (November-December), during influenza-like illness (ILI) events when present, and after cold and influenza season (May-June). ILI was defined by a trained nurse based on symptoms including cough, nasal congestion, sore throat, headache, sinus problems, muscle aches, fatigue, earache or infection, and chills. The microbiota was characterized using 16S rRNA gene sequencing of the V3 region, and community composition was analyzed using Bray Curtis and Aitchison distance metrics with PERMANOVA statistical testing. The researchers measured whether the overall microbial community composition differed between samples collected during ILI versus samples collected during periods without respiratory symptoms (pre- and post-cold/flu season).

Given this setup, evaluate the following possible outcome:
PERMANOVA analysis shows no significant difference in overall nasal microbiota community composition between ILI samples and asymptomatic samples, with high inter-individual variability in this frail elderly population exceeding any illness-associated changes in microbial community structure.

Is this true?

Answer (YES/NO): NO